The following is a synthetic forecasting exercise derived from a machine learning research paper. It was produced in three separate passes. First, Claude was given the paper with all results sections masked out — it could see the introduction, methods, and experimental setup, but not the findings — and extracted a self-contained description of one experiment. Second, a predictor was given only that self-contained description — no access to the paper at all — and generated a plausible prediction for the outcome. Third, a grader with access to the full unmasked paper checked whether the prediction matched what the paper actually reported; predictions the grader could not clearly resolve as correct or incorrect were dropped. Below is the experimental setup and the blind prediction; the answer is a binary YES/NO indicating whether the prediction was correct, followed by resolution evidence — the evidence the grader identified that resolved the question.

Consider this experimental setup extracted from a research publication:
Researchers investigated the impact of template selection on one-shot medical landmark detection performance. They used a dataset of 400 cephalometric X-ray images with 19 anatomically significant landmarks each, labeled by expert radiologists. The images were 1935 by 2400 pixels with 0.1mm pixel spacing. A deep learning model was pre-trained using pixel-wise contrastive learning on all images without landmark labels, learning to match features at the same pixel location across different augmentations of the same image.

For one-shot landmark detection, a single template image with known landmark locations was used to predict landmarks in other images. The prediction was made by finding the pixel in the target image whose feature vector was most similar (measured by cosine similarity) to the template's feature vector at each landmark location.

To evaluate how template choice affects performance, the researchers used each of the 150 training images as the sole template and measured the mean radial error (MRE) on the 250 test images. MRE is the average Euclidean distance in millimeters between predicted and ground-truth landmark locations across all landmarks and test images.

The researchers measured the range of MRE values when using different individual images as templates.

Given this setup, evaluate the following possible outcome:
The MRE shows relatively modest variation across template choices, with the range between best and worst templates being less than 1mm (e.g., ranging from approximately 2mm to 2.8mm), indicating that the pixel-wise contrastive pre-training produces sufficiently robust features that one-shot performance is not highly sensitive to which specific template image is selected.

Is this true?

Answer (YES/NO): NO